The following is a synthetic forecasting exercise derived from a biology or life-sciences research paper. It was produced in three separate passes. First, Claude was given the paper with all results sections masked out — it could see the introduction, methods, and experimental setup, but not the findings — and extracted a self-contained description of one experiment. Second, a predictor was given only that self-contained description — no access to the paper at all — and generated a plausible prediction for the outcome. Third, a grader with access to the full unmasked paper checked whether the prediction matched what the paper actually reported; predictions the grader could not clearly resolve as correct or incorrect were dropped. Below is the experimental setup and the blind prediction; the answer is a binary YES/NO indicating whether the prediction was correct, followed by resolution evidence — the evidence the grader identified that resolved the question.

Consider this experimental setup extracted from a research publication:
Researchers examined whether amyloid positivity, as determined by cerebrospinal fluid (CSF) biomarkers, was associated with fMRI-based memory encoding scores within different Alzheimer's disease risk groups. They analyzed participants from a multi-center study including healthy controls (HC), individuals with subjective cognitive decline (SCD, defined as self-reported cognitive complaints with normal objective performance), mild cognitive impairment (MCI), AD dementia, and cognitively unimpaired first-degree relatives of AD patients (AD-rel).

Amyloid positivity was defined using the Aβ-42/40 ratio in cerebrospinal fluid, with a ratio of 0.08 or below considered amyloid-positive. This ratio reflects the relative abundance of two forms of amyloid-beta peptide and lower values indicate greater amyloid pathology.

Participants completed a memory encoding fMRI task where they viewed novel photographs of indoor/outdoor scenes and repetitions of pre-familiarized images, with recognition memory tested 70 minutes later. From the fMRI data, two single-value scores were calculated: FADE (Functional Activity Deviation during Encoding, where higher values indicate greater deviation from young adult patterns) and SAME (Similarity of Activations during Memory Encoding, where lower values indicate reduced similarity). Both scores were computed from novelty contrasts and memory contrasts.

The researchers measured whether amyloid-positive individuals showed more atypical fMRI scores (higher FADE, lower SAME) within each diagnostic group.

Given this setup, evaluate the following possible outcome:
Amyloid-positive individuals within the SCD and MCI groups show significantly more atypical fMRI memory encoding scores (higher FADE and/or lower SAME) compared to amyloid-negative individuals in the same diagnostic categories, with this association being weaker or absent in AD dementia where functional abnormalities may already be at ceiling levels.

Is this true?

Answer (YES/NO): NO